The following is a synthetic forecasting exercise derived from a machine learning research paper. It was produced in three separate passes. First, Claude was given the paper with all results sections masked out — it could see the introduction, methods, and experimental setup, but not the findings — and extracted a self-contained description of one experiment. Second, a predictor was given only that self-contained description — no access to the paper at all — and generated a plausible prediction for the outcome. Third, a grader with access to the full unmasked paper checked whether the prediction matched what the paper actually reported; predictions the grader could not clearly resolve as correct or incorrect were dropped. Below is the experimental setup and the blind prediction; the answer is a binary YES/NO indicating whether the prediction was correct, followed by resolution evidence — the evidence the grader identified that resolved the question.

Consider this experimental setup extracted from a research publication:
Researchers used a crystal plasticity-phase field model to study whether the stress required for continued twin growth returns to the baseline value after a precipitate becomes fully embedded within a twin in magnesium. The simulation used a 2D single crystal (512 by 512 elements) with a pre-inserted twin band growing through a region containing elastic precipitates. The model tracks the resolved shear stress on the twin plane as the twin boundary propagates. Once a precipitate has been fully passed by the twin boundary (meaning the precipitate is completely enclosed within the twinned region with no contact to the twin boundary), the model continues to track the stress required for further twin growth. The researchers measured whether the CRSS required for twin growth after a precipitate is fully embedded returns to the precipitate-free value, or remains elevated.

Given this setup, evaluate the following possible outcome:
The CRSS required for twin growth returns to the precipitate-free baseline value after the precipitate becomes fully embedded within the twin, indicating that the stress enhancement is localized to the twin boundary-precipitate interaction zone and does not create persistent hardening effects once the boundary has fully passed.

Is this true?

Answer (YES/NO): NO